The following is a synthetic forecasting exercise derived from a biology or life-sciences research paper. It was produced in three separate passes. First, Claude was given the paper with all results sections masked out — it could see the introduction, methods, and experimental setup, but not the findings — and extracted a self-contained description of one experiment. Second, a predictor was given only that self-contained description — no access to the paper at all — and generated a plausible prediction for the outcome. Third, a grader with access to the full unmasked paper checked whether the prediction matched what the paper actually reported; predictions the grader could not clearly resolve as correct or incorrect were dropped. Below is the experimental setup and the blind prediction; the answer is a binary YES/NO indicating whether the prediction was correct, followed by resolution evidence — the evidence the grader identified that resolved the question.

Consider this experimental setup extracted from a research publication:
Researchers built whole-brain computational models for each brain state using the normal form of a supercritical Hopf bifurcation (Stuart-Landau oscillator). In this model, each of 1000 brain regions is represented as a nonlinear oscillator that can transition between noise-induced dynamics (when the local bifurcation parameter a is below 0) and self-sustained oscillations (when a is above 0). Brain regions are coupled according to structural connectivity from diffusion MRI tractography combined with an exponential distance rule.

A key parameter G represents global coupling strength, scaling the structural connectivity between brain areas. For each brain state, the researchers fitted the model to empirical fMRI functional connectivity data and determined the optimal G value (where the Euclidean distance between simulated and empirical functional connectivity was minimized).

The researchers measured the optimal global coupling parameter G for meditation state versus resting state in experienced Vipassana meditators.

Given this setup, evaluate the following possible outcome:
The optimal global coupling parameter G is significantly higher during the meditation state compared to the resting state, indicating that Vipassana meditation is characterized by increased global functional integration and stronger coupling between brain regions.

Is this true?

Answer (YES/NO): NO